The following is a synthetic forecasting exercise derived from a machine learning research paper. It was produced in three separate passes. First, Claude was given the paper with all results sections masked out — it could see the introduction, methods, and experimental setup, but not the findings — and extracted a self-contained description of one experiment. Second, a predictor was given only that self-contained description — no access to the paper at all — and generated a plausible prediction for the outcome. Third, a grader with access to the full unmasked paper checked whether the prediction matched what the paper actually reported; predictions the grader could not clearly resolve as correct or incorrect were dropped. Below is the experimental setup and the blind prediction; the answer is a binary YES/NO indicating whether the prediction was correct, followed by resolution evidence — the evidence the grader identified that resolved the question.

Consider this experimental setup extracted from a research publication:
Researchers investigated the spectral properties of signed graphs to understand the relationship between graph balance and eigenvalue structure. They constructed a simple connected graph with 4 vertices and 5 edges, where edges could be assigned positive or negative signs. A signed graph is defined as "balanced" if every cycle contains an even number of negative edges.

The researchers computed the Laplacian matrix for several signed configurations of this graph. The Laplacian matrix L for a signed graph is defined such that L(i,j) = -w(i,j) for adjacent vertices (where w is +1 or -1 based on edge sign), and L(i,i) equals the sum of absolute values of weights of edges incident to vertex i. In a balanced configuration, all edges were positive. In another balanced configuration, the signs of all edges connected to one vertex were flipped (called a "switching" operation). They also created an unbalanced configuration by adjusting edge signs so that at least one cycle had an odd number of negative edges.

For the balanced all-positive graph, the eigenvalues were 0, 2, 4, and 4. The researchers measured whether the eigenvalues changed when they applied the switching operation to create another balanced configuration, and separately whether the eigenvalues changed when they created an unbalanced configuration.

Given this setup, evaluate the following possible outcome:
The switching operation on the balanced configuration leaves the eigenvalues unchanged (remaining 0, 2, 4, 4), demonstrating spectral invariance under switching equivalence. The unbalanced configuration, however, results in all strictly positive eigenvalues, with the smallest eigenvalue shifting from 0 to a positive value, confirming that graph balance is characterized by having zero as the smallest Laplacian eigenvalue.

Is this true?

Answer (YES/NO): YES